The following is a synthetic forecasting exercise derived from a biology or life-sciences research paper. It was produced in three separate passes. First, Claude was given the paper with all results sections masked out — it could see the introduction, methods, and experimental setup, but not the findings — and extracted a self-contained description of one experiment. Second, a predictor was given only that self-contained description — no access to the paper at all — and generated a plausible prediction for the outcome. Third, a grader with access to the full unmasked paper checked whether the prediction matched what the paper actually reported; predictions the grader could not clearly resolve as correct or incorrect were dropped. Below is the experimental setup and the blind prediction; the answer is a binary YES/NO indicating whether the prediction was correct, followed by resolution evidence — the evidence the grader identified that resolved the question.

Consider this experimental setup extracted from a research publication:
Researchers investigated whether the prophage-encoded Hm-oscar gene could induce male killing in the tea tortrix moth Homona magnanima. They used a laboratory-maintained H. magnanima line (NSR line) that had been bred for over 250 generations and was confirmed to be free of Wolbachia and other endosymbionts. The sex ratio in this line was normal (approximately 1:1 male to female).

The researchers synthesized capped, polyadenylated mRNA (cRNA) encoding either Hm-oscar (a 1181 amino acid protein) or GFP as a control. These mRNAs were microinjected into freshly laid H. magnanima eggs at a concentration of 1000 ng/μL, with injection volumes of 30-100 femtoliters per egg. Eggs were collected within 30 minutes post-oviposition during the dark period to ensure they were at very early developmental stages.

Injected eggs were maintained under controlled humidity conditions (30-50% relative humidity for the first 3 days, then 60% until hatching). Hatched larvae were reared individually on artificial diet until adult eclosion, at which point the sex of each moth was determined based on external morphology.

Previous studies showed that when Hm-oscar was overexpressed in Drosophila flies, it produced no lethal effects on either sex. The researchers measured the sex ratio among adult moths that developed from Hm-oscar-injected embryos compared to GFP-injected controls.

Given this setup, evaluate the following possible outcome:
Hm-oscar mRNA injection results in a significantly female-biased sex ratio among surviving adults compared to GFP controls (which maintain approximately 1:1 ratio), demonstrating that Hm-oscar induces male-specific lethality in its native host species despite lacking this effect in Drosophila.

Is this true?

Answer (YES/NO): YES